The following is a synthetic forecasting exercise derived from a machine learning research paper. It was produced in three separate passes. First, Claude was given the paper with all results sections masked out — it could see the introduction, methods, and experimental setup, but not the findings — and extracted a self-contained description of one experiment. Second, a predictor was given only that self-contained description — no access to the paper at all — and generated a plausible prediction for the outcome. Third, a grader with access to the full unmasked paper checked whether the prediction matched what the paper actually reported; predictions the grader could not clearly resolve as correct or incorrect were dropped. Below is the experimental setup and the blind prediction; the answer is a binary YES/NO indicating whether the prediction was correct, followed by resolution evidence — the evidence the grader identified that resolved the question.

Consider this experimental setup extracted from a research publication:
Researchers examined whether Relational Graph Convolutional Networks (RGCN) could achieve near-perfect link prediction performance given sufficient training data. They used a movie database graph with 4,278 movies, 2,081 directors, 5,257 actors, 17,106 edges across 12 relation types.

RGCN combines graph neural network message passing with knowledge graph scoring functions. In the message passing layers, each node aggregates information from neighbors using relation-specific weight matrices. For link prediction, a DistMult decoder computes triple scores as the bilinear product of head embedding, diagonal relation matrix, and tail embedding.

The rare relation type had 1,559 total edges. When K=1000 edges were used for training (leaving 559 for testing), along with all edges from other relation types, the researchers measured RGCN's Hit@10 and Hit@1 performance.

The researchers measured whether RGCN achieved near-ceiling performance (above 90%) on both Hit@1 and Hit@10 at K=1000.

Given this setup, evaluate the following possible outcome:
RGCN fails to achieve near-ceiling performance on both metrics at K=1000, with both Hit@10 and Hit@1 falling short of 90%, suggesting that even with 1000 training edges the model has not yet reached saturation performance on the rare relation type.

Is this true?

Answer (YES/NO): NO